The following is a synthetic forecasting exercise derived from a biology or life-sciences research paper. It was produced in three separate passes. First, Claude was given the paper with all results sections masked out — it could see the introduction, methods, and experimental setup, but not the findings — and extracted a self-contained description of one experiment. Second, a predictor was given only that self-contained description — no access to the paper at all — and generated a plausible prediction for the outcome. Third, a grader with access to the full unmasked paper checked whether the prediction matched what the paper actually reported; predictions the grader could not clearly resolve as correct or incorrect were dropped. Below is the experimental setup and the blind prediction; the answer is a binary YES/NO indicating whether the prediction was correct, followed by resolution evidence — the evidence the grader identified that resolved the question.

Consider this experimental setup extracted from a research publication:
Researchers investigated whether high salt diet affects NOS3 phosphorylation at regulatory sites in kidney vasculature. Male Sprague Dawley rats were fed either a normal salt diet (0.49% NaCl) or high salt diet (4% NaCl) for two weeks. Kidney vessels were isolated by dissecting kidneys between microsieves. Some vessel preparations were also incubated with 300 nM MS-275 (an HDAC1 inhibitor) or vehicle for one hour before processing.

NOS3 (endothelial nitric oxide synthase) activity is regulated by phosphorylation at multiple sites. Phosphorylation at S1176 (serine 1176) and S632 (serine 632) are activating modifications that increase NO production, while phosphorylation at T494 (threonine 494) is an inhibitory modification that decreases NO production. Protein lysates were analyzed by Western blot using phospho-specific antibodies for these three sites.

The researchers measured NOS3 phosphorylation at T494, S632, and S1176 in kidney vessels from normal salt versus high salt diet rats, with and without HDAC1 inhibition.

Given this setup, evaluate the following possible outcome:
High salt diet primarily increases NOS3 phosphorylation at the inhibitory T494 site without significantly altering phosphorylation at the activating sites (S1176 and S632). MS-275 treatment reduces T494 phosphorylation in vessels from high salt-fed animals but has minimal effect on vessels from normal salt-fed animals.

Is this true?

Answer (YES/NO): NO